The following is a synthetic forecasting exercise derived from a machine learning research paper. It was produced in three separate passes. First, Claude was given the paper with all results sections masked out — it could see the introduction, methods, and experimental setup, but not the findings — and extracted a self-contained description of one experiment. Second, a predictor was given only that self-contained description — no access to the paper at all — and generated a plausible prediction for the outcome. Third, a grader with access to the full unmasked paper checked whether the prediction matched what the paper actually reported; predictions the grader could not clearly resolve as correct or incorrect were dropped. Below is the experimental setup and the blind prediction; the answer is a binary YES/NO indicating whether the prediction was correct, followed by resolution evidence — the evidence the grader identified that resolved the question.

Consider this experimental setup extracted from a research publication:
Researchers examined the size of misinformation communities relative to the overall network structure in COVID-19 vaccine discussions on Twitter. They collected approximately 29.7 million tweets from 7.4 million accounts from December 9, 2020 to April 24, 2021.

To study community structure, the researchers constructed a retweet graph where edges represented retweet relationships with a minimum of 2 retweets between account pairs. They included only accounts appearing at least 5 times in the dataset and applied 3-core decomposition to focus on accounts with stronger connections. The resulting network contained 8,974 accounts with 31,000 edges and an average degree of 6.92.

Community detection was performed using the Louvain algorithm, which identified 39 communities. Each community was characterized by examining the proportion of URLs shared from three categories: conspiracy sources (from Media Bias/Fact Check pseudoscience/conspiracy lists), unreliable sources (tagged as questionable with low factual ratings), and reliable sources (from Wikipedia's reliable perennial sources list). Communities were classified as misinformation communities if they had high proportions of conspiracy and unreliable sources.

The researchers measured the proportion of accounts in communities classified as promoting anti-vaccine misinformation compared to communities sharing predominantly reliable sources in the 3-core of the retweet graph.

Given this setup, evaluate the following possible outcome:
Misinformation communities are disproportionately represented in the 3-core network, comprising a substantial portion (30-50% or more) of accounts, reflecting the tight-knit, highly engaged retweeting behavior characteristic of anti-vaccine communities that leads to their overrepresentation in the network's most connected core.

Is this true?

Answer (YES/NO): NO